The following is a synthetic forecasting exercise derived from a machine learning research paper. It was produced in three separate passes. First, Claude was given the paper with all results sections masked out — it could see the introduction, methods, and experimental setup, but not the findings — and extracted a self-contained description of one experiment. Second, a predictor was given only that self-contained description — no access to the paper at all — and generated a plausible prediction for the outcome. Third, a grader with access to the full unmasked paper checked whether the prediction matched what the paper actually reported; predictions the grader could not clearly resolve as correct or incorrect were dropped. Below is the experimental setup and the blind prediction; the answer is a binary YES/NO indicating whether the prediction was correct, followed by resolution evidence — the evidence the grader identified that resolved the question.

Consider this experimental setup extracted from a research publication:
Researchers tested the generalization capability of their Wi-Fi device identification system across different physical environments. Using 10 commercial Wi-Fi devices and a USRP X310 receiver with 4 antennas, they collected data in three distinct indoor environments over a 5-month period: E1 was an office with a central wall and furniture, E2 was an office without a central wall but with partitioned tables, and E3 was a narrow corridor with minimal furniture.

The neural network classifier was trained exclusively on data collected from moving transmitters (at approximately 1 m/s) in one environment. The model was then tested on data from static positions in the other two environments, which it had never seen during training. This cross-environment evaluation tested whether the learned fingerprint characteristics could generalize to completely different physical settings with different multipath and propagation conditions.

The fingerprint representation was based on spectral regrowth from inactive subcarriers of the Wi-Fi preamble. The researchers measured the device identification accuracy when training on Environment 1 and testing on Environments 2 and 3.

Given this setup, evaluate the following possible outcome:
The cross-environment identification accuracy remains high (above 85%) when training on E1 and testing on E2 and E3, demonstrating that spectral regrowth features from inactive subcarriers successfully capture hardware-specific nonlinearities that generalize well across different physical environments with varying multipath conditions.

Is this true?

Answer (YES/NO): NO